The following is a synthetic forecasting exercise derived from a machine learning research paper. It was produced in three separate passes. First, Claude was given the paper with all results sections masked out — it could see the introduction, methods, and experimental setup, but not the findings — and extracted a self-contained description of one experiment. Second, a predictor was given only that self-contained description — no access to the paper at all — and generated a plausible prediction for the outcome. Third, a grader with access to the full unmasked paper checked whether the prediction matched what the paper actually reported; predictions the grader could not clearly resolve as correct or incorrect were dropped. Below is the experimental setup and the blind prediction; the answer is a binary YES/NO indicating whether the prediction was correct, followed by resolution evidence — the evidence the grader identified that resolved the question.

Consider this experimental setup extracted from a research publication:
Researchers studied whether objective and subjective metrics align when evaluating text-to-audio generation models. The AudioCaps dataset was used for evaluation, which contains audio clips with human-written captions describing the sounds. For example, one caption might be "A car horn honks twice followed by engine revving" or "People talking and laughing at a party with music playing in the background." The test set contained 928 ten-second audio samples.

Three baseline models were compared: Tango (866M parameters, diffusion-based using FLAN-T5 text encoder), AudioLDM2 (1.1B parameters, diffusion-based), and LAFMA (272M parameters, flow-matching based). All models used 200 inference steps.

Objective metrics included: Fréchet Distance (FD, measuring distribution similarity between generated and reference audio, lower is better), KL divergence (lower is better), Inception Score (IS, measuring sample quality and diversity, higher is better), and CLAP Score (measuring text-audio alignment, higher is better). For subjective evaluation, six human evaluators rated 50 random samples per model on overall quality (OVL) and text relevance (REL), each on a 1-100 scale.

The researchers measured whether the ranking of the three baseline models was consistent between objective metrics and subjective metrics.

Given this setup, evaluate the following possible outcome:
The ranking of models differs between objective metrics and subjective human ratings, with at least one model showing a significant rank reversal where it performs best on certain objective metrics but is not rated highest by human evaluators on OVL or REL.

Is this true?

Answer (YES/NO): NO